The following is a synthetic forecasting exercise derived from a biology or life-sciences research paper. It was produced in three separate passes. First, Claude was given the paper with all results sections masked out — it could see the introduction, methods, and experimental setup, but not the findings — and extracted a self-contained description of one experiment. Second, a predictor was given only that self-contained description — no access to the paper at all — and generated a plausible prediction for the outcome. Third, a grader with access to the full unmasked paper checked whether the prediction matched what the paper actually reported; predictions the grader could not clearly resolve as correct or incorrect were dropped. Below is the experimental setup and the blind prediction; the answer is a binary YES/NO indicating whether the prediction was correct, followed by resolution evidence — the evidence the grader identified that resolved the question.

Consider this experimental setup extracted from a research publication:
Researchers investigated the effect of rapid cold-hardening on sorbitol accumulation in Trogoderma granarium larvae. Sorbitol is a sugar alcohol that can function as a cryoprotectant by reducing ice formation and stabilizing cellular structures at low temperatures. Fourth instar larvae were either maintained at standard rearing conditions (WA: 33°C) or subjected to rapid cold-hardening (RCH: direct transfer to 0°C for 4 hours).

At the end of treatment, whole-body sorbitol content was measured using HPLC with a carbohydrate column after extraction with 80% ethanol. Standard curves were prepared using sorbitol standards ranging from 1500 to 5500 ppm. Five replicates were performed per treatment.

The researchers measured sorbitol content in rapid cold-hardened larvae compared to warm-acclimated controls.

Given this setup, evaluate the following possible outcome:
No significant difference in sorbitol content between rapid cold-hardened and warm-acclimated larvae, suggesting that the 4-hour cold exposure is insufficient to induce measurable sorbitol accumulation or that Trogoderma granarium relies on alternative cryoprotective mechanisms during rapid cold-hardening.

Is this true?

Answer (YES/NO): YES